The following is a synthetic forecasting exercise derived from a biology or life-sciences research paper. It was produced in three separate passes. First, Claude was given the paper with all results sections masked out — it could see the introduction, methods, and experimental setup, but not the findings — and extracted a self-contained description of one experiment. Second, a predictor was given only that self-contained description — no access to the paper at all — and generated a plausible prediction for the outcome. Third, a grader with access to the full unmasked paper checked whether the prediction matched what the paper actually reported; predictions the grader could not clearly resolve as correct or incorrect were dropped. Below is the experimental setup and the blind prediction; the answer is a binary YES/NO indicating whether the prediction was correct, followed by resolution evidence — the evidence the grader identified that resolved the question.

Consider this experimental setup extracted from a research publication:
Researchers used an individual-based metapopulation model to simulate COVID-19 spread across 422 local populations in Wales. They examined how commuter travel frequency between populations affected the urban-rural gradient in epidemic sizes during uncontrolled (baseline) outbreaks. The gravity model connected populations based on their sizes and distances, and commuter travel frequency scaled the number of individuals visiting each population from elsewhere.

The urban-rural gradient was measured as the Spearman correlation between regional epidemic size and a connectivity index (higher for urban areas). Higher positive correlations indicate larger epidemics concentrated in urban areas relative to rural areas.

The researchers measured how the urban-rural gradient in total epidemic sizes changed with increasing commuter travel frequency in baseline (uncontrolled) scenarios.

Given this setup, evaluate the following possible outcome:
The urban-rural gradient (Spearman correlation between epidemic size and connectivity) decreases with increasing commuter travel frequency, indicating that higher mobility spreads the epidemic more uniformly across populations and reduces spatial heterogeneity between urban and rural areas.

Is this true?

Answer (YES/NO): YES